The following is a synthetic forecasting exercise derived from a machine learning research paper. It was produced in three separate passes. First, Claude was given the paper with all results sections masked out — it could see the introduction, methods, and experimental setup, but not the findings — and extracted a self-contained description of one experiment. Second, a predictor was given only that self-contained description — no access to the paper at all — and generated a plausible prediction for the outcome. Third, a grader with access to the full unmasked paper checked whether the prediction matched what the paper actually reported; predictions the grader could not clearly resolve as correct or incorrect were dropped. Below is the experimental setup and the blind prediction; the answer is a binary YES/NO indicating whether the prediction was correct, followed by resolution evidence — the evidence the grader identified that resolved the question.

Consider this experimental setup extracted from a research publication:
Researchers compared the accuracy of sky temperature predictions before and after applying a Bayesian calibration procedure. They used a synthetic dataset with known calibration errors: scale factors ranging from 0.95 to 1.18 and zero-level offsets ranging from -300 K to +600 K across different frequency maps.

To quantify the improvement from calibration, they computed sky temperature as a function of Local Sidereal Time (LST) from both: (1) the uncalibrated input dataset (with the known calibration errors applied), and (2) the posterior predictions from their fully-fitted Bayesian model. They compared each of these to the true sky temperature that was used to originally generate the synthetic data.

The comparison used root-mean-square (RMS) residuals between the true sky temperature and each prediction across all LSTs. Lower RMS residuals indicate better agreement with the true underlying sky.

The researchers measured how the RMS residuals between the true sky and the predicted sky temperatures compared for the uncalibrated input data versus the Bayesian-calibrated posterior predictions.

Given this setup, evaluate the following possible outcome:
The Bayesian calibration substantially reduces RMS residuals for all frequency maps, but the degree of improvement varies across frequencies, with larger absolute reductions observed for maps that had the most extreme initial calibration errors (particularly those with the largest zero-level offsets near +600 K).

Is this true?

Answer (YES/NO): NO